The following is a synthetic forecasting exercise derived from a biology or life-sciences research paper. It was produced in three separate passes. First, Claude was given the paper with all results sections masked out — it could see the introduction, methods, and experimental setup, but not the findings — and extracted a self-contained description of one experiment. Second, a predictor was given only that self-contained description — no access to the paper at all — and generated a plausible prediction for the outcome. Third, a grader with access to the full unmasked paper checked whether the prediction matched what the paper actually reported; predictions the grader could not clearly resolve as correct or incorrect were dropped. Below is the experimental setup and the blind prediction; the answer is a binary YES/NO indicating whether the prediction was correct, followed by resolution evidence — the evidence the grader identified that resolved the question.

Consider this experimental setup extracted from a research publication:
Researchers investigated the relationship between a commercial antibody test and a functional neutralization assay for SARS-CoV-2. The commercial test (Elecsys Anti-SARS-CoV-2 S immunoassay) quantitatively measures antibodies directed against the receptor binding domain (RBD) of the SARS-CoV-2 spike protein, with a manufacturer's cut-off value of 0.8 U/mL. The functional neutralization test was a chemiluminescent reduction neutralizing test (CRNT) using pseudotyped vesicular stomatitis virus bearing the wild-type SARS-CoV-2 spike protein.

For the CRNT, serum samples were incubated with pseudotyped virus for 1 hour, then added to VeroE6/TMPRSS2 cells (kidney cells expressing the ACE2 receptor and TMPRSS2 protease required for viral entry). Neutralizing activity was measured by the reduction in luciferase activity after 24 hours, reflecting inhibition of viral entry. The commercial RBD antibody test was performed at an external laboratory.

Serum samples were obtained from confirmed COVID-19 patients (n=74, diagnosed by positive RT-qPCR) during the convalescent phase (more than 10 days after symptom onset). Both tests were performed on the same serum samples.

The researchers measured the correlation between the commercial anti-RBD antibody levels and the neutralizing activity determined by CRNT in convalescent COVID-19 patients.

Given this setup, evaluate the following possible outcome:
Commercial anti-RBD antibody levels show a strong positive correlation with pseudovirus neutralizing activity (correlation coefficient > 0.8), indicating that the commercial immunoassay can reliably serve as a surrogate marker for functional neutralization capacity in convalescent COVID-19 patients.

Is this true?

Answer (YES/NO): NO